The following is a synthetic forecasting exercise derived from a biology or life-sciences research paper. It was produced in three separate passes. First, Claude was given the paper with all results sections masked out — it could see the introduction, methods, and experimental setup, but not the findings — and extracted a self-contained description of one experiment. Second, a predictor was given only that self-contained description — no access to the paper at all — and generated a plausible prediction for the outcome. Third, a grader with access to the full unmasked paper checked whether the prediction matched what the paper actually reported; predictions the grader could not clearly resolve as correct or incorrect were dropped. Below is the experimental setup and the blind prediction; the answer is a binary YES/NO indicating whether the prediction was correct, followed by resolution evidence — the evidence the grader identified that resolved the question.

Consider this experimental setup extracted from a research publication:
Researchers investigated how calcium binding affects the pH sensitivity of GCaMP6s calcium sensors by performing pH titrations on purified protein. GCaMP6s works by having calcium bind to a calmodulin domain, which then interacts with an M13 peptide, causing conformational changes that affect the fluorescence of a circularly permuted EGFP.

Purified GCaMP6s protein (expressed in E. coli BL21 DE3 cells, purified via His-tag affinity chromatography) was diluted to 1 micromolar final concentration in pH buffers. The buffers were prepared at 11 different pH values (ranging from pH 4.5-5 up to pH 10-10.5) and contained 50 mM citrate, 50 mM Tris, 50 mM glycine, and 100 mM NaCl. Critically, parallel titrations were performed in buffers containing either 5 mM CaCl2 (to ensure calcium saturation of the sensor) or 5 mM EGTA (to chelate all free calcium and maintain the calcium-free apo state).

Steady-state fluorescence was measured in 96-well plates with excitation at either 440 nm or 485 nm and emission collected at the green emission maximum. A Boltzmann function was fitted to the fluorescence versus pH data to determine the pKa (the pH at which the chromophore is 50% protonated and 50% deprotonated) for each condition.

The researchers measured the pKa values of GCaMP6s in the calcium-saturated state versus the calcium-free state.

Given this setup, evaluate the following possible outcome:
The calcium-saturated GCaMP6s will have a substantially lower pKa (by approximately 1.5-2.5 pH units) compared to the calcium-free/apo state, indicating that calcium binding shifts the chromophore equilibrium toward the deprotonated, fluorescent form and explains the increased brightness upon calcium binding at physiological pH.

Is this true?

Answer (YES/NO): YES